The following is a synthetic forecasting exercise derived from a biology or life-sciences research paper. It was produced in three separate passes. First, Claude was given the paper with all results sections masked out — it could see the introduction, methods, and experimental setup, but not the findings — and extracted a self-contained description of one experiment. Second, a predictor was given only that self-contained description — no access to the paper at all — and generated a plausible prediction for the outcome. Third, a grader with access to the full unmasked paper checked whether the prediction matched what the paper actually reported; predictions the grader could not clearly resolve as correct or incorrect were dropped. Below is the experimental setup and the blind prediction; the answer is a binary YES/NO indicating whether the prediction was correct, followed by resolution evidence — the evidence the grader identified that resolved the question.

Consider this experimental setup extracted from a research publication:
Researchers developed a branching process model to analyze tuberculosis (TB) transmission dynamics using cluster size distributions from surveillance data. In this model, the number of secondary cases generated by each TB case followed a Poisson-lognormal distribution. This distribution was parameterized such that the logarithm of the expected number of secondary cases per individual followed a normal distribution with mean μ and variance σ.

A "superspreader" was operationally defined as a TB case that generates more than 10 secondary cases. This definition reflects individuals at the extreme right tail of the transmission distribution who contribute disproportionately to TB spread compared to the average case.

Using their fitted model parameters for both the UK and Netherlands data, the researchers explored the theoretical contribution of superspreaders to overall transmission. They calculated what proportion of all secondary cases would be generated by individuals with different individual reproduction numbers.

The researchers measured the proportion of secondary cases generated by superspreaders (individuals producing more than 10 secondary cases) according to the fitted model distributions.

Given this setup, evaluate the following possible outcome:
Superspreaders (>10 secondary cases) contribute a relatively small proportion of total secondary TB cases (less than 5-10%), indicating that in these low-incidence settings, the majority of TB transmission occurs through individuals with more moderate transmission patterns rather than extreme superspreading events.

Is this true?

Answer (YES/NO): NO